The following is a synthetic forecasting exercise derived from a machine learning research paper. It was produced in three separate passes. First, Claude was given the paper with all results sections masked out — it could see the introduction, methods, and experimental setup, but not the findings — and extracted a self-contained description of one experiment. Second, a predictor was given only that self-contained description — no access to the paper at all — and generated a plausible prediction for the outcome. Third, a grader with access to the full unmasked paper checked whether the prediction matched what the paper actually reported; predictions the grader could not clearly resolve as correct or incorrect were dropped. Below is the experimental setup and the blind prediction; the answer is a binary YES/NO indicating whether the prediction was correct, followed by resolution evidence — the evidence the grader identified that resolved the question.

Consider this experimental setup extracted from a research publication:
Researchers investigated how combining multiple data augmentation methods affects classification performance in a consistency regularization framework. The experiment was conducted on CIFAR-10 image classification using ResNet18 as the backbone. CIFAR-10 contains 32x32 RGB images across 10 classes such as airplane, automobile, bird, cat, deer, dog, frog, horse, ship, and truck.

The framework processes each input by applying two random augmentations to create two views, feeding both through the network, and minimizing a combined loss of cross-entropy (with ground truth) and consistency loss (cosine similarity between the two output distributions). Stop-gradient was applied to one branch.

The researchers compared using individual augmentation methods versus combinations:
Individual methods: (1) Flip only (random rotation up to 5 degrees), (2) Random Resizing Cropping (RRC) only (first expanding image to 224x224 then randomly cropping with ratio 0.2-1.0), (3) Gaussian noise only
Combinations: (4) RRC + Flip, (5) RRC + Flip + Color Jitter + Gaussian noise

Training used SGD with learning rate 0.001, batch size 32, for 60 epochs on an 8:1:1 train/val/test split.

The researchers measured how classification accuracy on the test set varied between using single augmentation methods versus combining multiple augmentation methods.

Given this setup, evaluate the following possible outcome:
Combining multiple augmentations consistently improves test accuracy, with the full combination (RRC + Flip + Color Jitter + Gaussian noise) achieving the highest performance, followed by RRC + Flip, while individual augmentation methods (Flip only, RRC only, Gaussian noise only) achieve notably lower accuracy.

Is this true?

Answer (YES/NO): YES